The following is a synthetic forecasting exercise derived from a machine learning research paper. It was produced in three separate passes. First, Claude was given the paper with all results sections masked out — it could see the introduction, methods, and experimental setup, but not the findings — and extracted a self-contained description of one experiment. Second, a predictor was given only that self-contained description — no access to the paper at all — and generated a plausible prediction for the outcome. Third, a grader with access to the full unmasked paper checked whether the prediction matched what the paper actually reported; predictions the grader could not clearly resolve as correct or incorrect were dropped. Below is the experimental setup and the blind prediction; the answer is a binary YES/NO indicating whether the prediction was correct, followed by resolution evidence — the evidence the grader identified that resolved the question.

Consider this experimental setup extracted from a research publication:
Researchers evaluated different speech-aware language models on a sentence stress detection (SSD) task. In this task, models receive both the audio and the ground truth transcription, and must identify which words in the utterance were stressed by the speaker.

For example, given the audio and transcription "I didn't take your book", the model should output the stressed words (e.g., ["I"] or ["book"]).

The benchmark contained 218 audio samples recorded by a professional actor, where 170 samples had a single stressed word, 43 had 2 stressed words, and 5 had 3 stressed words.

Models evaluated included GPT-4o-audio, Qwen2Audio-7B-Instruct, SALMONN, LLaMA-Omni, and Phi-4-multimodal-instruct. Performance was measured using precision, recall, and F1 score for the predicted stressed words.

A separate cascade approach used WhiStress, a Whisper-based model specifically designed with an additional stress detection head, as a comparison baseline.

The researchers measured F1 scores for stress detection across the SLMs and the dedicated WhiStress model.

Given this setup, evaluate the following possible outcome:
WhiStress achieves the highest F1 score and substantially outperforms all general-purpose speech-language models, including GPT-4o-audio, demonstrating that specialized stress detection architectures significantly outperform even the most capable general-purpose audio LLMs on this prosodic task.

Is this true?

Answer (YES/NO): YES